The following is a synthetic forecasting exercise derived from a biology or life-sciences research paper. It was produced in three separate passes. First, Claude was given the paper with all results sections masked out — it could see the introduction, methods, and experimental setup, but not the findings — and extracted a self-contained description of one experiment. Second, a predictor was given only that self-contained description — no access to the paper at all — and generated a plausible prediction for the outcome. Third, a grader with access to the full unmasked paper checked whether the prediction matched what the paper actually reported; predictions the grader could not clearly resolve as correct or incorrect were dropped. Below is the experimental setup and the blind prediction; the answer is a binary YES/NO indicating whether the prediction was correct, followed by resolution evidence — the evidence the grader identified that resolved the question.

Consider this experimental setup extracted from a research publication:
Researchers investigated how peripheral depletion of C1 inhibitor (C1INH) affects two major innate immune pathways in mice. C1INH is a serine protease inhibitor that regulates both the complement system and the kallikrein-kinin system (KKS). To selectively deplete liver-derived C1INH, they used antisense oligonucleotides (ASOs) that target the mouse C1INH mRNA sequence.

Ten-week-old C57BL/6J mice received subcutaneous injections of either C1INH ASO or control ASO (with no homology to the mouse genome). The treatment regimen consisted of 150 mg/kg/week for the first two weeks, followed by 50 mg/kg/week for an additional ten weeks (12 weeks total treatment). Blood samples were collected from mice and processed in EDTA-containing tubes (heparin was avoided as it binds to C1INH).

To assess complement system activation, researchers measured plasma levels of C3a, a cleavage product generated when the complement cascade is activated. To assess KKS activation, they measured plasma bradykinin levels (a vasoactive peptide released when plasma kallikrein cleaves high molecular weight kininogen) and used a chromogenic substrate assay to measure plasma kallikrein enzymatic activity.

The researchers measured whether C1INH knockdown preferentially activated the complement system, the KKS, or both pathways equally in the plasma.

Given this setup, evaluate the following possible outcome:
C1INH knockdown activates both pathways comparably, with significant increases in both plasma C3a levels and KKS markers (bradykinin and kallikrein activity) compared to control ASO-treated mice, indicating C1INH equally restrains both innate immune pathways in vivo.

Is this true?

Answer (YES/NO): NO